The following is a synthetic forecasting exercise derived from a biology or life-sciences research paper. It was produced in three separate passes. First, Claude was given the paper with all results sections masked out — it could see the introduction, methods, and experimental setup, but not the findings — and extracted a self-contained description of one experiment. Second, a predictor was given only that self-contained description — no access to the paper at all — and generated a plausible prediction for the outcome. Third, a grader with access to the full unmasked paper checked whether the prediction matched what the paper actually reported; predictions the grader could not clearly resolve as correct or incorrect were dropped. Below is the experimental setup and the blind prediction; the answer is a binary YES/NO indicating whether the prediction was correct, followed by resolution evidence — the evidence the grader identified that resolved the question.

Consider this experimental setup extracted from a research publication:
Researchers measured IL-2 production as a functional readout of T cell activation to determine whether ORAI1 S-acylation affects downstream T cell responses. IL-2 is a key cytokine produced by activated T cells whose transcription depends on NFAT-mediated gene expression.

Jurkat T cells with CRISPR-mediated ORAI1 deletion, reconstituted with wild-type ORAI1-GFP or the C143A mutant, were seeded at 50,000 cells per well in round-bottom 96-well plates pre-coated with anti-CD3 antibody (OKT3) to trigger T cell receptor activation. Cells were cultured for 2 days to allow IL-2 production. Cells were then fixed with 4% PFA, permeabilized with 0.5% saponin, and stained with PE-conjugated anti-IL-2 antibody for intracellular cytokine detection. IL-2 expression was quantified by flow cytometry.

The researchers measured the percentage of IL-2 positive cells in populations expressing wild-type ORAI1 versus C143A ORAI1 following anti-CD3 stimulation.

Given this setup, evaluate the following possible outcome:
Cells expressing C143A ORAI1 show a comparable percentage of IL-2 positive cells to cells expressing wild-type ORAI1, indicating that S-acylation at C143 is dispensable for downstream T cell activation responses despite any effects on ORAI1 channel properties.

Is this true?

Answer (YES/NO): NO